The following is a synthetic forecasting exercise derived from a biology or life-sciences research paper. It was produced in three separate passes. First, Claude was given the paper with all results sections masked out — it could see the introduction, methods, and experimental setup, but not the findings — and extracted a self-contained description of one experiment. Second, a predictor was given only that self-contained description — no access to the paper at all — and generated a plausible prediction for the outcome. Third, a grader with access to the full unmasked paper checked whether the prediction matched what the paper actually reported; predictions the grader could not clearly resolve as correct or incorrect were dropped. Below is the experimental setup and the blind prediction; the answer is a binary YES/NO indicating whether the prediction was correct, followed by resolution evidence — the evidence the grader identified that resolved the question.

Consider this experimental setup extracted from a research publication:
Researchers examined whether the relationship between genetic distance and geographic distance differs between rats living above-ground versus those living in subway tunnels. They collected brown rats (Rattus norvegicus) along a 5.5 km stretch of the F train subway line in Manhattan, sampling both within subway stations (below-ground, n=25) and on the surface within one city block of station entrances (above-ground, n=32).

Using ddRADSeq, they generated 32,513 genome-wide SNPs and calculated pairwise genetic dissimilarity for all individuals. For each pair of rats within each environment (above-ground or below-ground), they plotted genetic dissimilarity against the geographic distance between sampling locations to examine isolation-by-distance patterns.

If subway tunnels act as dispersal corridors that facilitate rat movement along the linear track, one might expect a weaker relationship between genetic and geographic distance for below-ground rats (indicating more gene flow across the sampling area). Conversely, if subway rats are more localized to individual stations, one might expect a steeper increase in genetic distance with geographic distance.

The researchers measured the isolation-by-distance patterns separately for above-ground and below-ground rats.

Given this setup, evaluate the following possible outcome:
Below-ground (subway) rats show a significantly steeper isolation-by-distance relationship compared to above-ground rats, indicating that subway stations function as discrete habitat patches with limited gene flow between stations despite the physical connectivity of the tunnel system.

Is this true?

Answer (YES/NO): NO